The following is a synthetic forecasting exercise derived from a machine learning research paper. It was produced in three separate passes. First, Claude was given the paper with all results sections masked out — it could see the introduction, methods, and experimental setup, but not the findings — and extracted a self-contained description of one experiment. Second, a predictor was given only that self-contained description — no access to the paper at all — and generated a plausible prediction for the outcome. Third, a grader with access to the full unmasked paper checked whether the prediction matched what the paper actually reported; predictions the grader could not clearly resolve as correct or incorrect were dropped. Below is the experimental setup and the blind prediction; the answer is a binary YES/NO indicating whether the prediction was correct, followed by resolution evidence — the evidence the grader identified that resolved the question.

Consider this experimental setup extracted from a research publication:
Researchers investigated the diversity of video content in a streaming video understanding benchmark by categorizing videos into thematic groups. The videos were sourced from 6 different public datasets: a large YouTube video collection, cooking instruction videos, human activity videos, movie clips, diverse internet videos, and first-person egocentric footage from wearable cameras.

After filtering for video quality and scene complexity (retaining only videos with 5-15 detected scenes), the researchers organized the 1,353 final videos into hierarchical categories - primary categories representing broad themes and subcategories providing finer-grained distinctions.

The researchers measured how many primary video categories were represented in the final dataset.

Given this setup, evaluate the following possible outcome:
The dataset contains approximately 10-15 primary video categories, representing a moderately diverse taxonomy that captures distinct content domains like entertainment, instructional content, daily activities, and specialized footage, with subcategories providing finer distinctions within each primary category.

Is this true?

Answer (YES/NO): YES